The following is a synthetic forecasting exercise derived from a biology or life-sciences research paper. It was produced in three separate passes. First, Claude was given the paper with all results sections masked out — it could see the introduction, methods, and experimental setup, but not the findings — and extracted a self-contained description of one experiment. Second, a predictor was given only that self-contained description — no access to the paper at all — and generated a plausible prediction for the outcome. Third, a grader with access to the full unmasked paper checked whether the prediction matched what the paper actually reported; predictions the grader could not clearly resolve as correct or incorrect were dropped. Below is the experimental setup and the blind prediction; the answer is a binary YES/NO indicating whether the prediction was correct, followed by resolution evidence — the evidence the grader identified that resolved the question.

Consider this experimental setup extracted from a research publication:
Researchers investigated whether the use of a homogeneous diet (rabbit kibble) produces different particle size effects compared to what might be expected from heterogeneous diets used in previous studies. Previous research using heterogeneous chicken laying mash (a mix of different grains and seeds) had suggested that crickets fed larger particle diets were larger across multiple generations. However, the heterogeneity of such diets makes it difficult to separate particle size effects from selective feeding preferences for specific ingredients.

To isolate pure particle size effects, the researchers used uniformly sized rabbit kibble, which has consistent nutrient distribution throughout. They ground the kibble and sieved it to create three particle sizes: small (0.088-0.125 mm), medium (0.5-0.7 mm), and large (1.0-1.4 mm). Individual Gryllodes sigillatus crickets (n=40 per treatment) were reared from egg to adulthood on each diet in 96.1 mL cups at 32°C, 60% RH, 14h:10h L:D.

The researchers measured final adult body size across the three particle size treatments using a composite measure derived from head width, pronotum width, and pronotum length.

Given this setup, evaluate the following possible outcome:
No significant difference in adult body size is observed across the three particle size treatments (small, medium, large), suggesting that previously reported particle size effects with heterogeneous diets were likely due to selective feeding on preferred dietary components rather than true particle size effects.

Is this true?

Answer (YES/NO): YES